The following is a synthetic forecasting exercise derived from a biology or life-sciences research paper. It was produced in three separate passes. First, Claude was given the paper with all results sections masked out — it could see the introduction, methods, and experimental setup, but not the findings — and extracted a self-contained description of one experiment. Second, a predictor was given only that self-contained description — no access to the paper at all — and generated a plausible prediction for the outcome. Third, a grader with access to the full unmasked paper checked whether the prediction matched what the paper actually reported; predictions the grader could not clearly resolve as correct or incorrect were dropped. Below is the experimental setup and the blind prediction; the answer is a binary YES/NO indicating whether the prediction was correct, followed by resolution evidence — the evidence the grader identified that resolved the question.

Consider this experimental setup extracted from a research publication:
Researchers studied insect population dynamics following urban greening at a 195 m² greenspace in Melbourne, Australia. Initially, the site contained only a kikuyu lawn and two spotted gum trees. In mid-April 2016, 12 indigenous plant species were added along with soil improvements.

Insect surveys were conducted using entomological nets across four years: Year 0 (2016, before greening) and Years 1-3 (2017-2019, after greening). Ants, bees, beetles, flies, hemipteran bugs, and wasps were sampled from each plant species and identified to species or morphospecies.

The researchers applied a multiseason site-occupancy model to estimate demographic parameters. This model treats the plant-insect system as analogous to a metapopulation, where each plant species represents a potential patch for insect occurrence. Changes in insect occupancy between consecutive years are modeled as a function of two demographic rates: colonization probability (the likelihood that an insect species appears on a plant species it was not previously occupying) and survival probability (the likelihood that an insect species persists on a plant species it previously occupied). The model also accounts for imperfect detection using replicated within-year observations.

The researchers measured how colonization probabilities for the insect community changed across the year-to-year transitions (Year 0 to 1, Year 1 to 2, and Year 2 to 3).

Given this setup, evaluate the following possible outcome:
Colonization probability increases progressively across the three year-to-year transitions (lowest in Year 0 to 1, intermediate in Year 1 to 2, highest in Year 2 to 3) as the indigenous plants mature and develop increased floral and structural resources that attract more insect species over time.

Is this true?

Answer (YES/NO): NO